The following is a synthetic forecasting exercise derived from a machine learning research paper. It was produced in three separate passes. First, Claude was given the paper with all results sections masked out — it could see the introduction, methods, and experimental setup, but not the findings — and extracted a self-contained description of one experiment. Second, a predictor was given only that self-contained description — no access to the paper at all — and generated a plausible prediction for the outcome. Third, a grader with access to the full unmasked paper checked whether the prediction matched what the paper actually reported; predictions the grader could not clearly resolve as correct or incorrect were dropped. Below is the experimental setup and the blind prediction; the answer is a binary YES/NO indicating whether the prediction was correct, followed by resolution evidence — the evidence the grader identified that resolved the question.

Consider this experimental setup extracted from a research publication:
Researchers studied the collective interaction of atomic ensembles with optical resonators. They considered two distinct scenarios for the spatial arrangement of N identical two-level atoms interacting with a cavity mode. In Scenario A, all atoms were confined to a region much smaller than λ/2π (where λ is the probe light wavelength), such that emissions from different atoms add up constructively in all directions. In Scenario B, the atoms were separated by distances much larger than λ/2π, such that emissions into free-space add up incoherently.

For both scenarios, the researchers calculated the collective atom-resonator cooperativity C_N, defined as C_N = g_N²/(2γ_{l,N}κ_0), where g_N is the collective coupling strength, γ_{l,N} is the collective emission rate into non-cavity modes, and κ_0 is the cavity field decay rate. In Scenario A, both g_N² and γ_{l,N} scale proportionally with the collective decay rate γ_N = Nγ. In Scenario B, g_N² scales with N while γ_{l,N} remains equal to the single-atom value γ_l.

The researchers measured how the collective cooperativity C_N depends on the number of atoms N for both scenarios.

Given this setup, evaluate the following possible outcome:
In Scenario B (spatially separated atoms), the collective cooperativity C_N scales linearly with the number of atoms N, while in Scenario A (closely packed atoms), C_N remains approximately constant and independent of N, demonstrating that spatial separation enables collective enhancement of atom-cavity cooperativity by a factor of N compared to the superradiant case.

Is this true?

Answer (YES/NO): YES